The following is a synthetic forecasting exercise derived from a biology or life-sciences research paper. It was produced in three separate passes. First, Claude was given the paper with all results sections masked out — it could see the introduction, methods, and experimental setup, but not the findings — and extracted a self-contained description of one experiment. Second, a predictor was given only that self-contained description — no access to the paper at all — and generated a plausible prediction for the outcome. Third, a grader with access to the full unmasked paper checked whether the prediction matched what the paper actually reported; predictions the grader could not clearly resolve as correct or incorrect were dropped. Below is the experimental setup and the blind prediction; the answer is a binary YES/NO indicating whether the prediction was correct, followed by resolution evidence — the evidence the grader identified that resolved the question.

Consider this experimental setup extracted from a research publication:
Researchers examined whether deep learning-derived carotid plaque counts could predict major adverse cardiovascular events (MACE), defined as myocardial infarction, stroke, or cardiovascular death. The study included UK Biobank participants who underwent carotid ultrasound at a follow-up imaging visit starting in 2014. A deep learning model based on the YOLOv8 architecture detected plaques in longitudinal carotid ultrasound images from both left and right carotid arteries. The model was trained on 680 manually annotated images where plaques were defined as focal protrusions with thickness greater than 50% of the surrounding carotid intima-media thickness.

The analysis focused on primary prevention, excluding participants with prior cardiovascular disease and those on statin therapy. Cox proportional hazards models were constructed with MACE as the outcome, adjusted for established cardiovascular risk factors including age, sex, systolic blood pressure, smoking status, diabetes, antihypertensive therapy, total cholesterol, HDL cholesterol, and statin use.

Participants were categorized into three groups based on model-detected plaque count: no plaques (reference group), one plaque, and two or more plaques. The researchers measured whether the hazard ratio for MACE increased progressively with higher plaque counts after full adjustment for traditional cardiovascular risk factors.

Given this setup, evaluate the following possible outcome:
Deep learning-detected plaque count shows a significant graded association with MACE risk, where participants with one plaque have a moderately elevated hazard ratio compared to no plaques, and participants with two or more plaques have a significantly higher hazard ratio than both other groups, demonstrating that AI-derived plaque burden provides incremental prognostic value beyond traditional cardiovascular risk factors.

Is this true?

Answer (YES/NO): NO